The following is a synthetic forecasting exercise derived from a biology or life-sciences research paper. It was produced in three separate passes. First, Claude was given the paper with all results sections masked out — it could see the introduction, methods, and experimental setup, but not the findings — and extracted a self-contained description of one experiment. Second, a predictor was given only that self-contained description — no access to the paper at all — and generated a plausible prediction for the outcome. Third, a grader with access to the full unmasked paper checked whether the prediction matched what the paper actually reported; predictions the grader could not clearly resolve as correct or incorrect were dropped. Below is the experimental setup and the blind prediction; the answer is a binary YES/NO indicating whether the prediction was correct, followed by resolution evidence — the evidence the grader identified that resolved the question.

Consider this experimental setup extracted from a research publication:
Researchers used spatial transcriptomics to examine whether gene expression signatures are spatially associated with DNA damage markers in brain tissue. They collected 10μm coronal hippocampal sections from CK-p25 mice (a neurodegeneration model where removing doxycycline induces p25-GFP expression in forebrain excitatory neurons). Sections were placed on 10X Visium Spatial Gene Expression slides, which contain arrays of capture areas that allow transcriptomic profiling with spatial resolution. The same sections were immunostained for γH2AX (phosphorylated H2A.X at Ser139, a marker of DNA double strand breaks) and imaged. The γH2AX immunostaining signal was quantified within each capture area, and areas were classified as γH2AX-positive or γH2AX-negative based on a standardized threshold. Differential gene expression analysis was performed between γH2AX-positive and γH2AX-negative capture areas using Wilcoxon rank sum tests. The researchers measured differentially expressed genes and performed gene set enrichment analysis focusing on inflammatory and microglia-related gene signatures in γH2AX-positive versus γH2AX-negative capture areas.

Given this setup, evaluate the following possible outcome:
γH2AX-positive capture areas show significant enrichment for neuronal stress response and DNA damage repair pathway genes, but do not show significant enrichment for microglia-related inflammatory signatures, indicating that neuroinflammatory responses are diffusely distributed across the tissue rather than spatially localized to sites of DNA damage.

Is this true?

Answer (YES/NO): NO